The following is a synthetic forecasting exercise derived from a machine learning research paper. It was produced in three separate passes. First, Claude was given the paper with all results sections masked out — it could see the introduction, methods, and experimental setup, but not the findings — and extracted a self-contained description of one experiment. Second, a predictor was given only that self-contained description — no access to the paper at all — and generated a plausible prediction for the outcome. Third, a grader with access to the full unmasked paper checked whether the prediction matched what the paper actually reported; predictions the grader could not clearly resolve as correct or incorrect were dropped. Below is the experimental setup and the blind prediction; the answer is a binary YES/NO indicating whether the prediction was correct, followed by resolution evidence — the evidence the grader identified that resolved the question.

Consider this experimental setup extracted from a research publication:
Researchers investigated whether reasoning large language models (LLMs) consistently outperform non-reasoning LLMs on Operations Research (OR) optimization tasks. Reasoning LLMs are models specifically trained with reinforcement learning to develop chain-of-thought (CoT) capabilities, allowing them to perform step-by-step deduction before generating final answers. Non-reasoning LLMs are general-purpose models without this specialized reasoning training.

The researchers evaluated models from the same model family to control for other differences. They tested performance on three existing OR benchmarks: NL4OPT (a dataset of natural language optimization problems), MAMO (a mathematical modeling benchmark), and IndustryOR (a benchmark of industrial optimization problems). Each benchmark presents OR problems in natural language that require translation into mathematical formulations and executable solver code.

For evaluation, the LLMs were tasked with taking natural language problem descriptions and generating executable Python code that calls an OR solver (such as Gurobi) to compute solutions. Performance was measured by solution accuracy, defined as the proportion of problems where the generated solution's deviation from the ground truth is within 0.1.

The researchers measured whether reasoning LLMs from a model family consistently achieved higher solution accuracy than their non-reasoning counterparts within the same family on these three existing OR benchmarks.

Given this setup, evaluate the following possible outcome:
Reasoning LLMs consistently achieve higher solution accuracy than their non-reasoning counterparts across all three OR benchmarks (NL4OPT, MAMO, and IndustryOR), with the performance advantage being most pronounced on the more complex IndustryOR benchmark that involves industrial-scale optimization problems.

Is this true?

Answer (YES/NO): NO